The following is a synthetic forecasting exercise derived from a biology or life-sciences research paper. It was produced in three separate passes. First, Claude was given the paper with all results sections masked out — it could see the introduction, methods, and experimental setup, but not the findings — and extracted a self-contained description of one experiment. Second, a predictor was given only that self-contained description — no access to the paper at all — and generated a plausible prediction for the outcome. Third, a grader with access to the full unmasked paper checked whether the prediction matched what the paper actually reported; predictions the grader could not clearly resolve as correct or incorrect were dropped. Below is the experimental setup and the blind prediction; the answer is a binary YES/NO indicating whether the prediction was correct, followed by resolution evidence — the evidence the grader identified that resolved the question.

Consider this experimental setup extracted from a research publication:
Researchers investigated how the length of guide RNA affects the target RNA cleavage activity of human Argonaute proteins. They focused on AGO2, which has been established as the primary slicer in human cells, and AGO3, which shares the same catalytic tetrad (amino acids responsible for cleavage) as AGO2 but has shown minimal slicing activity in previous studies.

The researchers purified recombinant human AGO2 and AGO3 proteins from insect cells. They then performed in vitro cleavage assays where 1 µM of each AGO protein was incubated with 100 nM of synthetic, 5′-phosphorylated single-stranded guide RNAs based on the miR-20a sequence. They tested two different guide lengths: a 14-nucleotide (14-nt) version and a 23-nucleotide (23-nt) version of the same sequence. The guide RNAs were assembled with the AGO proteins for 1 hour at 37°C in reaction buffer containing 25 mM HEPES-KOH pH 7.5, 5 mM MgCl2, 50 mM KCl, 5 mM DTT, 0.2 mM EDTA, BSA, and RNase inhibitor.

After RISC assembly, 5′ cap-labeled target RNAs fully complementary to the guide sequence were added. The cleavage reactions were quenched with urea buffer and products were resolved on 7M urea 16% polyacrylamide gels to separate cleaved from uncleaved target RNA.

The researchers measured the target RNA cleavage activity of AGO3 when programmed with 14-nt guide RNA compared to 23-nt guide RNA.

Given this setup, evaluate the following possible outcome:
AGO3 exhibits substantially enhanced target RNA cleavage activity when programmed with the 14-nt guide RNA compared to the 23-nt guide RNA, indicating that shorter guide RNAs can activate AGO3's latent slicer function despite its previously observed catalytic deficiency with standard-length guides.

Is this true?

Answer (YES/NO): YES